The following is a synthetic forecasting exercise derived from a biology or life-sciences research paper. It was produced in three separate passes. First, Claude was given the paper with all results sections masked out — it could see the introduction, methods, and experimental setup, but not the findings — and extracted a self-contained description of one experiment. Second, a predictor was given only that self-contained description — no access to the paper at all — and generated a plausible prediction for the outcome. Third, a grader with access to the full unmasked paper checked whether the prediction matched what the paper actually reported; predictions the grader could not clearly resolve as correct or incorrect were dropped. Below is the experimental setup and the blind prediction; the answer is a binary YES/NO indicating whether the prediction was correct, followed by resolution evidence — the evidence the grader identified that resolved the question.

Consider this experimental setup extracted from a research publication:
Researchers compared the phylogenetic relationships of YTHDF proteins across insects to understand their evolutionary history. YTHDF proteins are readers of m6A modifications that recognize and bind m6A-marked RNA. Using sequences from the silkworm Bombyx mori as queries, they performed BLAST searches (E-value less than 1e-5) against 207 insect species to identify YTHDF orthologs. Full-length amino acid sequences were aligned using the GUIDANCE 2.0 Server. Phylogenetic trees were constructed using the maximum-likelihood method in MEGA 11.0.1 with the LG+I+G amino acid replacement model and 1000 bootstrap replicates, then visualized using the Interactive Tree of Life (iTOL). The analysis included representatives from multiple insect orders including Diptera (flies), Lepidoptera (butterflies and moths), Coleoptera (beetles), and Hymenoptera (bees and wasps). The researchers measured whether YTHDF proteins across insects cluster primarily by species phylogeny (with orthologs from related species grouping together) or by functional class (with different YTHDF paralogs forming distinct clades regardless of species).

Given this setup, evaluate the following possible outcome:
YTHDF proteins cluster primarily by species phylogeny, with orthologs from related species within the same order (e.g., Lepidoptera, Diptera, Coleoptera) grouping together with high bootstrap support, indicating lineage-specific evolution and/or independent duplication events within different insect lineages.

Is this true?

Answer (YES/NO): YES